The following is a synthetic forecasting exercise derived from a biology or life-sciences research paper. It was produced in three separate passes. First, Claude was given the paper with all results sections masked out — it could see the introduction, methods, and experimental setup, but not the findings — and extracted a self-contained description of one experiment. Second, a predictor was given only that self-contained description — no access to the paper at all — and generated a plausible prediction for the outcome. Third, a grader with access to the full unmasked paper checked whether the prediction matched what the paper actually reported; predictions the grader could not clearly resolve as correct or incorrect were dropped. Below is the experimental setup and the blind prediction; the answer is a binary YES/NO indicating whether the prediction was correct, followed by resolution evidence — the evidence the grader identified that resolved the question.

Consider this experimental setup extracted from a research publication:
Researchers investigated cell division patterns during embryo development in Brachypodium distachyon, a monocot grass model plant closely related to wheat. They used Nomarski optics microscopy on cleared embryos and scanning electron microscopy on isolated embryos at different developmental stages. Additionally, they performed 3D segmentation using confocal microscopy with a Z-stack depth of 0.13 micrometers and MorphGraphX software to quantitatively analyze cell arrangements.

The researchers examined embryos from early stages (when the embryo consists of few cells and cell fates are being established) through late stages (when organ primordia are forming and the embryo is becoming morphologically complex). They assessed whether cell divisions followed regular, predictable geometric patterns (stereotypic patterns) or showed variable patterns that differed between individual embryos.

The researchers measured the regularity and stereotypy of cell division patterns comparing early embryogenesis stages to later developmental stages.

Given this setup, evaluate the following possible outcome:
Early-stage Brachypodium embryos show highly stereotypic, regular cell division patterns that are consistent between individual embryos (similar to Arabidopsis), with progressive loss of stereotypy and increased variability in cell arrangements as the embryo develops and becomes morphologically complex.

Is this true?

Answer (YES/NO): YES